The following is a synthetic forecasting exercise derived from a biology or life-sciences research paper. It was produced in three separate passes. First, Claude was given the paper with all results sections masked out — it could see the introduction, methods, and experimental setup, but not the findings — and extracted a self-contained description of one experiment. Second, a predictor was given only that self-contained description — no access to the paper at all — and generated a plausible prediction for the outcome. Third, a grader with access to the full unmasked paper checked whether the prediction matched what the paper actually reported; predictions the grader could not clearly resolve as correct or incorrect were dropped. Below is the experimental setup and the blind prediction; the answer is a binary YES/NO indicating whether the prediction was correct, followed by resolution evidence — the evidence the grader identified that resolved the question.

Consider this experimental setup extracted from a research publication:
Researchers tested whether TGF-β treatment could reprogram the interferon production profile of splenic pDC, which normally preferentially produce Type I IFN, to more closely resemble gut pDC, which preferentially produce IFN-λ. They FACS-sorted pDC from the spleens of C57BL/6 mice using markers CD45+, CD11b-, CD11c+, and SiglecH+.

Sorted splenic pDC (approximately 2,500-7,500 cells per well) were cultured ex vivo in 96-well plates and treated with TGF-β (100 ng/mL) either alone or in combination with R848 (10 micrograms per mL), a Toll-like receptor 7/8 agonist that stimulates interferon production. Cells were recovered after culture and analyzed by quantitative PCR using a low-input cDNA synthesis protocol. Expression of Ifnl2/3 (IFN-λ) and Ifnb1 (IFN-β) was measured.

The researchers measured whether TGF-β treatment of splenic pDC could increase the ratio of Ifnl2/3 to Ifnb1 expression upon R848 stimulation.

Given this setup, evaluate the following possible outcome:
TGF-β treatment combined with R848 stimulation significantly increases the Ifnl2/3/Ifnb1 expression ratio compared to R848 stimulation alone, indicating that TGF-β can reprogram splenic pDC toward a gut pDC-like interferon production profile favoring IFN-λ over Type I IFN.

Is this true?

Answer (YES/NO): NO